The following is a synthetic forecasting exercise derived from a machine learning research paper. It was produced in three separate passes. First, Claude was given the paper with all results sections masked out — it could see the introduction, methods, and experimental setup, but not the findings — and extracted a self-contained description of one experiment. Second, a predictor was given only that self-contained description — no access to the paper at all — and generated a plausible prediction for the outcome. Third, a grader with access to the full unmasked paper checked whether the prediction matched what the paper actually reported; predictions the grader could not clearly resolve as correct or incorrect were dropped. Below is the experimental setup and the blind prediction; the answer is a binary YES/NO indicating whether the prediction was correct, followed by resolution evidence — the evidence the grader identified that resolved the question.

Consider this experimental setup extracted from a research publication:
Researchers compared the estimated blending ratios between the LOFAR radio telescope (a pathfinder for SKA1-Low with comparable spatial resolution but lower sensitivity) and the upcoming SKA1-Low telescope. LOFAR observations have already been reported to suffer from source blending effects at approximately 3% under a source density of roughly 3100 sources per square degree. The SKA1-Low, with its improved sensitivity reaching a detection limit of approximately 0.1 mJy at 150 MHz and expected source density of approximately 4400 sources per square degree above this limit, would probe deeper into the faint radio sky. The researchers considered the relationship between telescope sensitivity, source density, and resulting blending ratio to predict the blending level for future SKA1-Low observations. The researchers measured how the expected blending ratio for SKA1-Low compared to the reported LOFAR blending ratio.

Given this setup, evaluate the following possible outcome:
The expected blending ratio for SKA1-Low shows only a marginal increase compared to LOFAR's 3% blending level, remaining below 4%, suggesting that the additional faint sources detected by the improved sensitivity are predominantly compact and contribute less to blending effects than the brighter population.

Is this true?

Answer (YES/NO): NO